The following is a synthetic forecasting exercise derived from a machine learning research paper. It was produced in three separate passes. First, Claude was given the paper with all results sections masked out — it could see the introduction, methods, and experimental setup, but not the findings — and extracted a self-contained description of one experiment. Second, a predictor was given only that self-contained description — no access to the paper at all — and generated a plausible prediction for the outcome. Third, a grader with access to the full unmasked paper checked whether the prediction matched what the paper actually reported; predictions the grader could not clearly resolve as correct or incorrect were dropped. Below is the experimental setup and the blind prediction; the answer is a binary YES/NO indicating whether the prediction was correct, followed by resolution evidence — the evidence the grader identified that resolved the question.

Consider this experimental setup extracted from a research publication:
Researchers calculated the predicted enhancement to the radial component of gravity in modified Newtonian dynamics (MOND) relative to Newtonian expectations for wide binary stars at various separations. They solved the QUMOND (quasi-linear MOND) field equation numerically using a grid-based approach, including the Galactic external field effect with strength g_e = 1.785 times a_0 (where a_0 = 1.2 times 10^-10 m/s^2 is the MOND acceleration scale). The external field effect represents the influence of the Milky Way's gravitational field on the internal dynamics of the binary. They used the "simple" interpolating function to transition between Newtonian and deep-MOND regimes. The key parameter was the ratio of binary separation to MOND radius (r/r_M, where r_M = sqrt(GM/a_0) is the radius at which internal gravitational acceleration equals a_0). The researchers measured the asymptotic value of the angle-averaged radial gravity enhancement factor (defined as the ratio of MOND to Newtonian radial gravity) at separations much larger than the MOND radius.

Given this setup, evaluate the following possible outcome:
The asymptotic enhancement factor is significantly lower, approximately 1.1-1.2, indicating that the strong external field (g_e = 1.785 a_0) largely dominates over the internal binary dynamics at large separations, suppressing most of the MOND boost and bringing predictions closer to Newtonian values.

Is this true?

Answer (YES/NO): NO